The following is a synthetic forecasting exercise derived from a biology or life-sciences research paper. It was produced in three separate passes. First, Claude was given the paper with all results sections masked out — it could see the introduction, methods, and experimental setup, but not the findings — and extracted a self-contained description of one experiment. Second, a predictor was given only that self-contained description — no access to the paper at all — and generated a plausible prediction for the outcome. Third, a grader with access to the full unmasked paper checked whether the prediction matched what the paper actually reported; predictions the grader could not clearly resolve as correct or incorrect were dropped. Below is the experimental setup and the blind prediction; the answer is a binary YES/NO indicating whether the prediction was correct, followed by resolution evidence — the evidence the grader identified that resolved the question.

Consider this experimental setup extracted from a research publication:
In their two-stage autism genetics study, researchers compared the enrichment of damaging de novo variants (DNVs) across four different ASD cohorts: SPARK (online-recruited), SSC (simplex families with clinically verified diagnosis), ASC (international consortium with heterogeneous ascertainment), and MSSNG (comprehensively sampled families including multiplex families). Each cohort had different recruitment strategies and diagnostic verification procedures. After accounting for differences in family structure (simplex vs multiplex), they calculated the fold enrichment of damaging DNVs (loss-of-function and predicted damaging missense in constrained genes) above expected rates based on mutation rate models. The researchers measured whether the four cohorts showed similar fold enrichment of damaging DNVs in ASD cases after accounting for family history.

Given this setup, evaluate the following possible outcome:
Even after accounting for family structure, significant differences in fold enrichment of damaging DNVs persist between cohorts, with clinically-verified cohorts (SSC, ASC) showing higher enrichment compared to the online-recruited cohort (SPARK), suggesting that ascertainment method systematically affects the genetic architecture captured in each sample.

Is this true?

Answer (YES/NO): NO